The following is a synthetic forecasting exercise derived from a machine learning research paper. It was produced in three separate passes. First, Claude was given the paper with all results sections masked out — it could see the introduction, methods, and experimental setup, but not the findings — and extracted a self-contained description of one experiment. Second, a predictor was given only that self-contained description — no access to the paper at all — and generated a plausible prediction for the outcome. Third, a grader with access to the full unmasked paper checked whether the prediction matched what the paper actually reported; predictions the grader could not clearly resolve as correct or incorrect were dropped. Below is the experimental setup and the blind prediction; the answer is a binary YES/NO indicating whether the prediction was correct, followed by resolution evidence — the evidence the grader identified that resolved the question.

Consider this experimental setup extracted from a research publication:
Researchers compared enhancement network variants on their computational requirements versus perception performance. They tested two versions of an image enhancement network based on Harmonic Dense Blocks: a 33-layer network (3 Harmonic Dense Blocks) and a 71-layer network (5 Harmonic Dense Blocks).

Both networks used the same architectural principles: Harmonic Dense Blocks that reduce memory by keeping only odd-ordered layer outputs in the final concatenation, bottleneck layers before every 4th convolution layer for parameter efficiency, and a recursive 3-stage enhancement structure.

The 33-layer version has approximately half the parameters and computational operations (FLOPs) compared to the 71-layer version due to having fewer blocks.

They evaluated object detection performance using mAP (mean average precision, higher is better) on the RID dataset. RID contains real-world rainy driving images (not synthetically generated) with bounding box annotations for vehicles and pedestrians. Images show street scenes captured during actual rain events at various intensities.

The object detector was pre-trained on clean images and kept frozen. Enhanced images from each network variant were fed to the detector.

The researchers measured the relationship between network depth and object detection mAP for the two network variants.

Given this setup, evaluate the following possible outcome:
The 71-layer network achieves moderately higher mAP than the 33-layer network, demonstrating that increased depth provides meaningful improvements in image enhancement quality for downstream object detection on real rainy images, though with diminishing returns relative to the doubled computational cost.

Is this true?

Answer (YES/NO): NO